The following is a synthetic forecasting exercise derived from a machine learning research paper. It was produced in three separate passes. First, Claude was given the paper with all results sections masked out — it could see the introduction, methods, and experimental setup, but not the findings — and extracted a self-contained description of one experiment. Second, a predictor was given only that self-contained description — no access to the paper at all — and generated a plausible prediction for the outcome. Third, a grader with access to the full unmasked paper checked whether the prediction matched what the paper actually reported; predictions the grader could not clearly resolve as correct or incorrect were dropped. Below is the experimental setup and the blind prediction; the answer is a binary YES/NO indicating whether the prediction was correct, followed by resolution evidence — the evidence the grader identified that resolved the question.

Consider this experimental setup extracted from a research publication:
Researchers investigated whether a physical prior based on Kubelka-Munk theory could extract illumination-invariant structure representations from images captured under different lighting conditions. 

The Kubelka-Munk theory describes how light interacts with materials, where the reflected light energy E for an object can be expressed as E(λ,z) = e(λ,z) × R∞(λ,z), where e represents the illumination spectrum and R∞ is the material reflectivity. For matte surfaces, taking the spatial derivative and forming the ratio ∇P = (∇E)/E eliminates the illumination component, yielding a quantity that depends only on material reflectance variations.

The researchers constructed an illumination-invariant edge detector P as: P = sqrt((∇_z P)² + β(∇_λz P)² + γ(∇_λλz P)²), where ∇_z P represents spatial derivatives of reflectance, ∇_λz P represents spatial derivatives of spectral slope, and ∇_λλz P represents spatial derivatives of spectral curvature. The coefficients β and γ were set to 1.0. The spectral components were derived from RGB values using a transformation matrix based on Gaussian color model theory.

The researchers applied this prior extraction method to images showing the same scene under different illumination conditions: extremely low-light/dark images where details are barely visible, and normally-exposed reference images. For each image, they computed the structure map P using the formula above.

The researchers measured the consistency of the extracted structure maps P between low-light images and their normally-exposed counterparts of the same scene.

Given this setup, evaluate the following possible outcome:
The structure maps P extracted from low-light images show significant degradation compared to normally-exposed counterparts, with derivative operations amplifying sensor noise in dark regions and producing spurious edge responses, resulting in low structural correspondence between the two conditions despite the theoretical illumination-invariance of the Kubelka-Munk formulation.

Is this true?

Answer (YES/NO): NO